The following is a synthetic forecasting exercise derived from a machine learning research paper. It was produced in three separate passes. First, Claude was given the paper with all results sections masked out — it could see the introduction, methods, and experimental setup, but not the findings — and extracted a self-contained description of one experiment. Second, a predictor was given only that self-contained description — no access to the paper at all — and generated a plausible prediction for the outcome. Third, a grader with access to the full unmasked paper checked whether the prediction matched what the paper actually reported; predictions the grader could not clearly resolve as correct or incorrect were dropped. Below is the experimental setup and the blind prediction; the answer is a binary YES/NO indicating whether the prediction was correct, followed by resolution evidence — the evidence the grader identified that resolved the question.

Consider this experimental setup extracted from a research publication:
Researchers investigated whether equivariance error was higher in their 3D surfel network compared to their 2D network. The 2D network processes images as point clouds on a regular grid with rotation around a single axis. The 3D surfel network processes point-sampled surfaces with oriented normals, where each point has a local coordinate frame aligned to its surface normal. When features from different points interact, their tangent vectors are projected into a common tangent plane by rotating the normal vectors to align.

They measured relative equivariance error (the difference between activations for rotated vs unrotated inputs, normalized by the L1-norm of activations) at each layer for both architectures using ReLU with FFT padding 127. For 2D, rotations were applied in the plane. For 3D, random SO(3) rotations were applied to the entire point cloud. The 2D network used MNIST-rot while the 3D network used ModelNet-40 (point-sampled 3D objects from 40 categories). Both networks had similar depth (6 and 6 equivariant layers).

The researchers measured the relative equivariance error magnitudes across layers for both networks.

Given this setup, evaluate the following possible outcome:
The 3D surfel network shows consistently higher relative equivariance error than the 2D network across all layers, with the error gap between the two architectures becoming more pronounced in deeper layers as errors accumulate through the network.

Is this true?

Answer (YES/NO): YES